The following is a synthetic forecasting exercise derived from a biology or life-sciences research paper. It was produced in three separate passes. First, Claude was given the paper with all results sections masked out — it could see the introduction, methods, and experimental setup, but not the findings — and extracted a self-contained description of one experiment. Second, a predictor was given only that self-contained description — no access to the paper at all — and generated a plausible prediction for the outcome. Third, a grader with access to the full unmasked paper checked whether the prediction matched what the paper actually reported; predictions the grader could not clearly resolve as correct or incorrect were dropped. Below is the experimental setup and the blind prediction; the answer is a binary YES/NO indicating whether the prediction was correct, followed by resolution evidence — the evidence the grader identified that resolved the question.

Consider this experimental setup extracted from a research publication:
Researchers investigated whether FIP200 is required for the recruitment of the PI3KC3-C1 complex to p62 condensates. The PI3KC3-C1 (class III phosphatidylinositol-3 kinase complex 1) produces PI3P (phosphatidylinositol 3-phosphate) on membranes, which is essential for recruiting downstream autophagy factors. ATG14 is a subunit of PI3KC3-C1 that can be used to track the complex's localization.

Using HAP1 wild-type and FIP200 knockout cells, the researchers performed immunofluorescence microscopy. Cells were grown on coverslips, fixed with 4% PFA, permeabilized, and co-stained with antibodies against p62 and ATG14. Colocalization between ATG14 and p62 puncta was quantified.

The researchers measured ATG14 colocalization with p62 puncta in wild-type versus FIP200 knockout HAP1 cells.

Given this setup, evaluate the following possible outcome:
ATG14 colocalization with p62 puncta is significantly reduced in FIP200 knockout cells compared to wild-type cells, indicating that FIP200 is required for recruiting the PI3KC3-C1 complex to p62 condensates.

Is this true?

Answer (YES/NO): NO